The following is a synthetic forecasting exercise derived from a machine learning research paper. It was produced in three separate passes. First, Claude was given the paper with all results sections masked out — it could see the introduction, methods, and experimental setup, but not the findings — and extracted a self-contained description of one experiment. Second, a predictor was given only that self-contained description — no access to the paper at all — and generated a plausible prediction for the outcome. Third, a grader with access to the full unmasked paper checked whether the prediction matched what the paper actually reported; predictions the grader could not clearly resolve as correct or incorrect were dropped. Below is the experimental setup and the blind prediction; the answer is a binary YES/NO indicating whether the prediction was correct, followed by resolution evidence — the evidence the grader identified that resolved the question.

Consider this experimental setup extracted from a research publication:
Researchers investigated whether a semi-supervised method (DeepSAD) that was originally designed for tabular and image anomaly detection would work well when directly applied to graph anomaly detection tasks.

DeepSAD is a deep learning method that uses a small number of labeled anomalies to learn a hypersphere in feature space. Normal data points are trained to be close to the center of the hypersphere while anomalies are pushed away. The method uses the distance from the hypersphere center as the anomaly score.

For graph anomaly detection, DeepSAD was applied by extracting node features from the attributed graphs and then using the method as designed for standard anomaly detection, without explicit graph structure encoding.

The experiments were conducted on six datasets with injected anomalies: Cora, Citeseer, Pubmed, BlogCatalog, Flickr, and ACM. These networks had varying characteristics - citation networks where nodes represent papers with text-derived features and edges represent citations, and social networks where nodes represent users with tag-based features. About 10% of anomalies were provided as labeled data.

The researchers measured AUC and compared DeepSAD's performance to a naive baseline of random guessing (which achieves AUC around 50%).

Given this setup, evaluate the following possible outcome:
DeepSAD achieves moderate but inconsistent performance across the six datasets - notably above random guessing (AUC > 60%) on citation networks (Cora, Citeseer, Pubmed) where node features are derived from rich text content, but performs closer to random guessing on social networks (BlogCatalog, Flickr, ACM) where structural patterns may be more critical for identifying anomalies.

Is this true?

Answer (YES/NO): NO